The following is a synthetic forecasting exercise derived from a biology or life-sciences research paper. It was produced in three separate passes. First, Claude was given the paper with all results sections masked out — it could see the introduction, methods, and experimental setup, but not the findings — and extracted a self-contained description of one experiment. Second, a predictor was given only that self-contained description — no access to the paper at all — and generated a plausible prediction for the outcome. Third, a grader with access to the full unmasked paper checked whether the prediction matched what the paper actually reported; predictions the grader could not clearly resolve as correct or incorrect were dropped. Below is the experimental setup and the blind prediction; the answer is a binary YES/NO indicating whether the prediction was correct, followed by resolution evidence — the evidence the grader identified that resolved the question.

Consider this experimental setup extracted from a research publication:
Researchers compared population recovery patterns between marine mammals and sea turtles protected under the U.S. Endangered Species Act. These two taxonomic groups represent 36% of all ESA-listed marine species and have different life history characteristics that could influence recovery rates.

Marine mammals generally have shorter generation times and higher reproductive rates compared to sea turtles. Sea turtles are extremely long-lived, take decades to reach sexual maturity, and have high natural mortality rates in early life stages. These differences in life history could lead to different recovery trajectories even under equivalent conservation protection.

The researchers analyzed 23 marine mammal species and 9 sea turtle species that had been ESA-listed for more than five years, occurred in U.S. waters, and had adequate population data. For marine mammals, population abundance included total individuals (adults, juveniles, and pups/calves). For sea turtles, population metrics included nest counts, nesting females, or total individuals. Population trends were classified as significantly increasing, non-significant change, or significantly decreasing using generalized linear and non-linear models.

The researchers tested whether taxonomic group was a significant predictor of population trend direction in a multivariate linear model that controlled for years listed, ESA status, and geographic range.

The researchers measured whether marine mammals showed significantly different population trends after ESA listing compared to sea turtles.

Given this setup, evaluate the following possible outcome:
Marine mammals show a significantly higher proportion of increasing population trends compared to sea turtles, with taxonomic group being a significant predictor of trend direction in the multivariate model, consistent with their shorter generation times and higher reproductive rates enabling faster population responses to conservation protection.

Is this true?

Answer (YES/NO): NO